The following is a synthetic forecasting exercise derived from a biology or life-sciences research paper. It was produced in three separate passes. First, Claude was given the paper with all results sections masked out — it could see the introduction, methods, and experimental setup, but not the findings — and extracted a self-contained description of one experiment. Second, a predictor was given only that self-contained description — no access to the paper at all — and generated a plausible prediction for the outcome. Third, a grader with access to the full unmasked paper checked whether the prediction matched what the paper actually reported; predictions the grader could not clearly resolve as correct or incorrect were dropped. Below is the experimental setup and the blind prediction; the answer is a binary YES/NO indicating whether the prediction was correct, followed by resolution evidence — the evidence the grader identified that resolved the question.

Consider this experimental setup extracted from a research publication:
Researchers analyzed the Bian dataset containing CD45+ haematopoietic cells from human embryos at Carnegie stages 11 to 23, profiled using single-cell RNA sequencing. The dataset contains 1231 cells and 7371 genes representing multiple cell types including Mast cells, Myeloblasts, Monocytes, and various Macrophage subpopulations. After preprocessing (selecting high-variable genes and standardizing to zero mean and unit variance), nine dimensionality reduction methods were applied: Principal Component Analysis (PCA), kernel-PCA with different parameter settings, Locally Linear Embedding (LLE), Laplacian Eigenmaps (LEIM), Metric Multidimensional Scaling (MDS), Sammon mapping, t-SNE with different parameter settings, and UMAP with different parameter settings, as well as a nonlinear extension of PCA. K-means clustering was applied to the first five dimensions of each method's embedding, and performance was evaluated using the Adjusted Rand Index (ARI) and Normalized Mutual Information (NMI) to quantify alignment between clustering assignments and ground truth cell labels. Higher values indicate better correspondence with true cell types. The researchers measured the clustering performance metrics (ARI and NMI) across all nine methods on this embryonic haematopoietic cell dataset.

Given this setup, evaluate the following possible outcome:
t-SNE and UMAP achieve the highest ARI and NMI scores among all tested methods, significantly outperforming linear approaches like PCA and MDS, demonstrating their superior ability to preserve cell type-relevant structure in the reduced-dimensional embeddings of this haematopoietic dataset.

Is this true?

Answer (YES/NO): NO